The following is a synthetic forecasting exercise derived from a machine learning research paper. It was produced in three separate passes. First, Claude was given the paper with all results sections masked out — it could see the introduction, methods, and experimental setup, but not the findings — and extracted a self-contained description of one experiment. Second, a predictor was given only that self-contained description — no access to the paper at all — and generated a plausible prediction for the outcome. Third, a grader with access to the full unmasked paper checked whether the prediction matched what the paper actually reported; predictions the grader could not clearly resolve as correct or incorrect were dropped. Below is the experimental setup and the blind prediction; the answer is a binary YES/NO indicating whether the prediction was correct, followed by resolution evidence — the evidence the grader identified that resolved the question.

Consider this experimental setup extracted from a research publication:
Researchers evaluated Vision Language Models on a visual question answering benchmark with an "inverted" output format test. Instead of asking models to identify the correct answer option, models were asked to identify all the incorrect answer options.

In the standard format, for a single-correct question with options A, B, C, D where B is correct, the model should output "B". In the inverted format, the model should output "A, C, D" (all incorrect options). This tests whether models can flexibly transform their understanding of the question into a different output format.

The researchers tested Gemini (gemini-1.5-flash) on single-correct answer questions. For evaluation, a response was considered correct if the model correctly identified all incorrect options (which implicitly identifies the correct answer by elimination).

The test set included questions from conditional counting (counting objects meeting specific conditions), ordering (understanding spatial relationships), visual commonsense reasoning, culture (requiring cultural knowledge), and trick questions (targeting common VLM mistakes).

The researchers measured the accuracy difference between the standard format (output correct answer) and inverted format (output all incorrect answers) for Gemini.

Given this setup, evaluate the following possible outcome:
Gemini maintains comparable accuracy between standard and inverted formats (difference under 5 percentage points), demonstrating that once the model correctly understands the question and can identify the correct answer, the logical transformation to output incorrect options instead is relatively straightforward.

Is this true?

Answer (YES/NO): NO